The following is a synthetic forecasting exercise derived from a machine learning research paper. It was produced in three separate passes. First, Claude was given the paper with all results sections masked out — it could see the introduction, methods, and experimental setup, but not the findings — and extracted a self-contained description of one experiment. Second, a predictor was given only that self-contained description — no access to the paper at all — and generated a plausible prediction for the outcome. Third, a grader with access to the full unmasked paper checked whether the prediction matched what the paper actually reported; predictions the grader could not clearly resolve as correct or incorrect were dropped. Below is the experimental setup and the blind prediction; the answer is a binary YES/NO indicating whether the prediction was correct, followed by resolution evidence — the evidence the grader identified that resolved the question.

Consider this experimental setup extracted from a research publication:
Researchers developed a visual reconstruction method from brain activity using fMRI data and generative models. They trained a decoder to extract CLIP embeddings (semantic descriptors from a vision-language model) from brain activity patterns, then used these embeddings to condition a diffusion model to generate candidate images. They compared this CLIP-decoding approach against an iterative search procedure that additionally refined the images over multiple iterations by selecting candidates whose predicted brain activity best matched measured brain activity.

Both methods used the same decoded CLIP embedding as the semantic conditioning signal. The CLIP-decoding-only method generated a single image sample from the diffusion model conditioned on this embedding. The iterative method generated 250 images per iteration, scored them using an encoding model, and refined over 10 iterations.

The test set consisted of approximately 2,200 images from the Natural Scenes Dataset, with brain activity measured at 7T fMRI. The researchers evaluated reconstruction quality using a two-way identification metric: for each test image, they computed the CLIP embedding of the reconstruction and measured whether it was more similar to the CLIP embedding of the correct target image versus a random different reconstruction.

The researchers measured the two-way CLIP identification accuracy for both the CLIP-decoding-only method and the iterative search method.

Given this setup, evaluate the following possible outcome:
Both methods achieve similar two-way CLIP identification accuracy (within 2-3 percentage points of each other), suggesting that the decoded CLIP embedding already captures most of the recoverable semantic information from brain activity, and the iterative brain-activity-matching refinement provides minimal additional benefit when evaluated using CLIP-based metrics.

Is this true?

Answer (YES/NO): YES